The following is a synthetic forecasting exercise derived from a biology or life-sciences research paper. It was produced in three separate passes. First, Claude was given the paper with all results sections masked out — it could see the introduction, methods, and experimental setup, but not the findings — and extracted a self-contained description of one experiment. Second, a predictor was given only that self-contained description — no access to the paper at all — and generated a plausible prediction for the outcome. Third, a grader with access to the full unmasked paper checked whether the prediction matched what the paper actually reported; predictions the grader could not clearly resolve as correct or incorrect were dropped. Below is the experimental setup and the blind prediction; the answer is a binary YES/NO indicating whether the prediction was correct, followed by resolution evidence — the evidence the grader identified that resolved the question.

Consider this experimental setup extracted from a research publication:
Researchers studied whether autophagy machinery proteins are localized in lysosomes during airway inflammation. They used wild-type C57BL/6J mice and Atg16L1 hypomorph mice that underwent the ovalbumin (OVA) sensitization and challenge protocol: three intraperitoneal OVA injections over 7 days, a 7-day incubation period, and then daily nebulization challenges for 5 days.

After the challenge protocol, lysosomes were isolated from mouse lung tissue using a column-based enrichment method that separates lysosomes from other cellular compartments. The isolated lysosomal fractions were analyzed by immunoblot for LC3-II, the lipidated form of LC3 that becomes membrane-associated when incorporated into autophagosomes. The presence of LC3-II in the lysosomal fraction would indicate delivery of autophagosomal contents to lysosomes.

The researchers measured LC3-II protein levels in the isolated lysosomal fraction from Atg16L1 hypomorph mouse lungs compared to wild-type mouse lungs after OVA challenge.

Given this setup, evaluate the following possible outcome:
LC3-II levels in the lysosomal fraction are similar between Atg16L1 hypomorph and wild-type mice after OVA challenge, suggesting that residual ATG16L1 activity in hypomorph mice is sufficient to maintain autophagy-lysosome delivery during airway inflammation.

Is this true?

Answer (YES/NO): NO